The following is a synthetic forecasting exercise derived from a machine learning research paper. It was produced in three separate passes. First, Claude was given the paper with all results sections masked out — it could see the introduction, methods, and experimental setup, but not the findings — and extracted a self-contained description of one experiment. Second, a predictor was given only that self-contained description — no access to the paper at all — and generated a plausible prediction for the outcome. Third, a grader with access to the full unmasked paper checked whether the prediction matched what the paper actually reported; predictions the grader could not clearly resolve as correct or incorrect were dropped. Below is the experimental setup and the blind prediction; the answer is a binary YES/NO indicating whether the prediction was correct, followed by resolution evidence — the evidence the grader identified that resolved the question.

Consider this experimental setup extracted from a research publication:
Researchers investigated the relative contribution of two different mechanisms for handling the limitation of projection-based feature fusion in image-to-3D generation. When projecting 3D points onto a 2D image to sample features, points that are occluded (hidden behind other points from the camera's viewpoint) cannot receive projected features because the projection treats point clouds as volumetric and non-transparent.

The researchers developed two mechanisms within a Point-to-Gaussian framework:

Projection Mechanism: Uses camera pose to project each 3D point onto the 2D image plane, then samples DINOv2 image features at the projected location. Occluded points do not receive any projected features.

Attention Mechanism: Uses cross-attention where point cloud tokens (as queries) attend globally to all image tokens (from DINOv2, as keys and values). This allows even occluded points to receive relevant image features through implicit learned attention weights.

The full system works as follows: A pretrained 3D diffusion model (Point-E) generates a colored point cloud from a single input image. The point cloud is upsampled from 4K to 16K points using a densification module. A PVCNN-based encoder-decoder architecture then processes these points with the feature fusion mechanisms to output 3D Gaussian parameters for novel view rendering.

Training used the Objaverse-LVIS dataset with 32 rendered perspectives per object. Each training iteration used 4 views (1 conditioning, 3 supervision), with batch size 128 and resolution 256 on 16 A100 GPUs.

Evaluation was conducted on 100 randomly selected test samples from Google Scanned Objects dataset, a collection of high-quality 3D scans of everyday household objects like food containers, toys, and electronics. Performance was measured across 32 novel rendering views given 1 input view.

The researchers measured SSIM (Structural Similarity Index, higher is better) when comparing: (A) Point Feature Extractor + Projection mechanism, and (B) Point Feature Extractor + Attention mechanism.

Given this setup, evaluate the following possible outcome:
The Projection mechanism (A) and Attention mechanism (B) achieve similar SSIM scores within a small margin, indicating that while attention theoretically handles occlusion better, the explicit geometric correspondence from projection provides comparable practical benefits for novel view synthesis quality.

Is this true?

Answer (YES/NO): YES